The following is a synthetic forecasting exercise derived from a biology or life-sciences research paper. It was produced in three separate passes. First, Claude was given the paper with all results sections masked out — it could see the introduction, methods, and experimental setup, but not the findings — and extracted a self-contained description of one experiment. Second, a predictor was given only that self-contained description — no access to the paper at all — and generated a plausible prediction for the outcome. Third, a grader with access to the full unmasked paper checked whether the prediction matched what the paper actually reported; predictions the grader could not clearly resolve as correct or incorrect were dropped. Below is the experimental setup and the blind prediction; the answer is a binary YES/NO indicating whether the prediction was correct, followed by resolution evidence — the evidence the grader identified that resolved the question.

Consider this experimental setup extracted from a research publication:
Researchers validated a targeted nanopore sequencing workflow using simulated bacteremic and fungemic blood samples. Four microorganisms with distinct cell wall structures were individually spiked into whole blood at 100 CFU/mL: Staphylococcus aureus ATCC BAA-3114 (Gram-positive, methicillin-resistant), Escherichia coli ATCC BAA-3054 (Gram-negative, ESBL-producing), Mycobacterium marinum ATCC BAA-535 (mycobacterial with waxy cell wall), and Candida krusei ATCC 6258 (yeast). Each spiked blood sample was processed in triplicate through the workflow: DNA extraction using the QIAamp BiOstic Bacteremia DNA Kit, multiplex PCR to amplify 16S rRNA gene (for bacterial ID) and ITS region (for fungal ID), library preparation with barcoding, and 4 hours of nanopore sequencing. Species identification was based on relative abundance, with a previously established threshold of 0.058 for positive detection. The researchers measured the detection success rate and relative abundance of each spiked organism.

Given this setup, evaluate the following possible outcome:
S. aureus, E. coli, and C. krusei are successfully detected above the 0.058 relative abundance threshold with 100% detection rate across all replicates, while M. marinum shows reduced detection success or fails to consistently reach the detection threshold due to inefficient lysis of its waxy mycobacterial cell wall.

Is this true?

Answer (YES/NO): NO